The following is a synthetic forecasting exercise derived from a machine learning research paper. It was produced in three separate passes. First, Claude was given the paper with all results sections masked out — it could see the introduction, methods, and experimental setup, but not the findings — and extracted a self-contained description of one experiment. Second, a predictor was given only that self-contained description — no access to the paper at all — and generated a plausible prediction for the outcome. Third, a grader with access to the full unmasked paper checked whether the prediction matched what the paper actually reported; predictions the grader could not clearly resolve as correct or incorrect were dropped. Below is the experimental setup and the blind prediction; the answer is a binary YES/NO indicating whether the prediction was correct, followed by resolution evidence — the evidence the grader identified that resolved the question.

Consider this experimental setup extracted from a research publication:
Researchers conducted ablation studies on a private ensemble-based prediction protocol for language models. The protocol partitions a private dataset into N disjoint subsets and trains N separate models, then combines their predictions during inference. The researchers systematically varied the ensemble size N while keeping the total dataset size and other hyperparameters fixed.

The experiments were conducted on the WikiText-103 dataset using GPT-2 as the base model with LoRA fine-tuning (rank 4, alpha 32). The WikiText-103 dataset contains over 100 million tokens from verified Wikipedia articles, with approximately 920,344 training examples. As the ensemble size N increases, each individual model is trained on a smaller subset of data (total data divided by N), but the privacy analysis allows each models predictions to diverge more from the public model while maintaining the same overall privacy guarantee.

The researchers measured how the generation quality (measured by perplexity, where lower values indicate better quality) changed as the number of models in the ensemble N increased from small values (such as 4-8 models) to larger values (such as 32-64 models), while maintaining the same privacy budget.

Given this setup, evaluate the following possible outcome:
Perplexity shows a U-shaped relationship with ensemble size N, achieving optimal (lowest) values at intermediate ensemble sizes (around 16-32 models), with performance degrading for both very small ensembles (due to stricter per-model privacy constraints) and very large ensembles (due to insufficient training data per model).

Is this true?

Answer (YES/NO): NO